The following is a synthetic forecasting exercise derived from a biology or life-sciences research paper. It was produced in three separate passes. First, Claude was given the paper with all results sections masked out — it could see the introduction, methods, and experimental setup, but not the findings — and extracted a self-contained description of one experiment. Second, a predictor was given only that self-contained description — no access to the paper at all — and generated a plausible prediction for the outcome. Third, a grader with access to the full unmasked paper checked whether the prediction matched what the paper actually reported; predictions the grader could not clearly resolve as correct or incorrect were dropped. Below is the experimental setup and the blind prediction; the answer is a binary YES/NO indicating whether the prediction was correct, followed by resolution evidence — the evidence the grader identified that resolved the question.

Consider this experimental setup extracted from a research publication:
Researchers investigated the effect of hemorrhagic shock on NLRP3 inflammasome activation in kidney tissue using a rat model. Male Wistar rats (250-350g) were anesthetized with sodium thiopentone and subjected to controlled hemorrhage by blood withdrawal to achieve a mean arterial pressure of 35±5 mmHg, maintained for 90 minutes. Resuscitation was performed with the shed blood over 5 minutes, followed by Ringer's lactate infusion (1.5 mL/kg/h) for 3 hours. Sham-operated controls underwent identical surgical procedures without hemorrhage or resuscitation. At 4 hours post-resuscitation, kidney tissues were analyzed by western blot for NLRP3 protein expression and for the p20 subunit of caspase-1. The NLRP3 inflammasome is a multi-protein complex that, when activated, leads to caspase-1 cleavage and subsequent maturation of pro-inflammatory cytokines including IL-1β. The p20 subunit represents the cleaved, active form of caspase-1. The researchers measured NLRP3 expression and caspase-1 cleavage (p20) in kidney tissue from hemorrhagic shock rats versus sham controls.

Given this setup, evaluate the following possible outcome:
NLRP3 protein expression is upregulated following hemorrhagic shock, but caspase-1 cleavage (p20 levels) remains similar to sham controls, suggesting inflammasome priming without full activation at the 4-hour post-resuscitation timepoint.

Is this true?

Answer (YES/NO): NO